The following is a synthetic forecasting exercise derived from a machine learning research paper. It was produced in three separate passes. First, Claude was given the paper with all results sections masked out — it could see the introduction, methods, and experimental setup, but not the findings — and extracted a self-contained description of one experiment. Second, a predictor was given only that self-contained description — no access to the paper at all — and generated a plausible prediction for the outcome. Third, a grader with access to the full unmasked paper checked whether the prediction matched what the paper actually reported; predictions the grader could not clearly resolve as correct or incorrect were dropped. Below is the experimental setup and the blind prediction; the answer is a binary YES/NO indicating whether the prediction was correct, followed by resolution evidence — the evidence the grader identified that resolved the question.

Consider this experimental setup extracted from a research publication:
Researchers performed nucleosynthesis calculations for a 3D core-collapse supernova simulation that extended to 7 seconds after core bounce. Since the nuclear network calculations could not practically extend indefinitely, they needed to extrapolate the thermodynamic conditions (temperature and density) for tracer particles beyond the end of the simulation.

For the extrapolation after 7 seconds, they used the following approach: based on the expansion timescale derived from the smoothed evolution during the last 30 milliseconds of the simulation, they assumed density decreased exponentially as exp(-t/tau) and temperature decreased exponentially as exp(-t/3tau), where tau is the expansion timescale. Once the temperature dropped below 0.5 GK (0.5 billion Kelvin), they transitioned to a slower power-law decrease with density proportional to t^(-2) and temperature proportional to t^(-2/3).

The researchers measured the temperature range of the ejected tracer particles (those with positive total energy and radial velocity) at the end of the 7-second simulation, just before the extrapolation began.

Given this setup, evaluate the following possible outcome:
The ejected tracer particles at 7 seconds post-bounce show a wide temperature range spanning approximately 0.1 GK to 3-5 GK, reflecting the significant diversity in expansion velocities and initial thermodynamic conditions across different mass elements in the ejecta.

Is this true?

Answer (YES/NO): NO